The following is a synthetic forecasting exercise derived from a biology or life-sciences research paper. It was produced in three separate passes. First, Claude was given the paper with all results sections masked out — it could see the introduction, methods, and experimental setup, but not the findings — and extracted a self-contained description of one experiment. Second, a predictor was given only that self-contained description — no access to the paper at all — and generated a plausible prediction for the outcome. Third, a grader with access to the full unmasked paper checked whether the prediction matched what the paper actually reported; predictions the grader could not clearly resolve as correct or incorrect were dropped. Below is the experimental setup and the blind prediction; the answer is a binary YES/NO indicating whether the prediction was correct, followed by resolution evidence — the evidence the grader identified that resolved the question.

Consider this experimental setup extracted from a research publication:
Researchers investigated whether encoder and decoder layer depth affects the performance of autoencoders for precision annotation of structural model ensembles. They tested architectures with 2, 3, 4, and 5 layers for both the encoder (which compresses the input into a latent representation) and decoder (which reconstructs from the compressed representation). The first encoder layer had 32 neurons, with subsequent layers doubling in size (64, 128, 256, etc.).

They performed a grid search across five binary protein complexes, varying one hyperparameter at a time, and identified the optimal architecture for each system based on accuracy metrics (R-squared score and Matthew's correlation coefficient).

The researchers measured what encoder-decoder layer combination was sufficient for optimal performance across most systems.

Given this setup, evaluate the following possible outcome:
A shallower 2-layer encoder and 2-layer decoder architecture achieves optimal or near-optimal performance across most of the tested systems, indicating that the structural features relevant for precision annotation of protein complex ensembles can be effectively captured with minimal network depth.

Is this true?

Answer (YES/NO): NO